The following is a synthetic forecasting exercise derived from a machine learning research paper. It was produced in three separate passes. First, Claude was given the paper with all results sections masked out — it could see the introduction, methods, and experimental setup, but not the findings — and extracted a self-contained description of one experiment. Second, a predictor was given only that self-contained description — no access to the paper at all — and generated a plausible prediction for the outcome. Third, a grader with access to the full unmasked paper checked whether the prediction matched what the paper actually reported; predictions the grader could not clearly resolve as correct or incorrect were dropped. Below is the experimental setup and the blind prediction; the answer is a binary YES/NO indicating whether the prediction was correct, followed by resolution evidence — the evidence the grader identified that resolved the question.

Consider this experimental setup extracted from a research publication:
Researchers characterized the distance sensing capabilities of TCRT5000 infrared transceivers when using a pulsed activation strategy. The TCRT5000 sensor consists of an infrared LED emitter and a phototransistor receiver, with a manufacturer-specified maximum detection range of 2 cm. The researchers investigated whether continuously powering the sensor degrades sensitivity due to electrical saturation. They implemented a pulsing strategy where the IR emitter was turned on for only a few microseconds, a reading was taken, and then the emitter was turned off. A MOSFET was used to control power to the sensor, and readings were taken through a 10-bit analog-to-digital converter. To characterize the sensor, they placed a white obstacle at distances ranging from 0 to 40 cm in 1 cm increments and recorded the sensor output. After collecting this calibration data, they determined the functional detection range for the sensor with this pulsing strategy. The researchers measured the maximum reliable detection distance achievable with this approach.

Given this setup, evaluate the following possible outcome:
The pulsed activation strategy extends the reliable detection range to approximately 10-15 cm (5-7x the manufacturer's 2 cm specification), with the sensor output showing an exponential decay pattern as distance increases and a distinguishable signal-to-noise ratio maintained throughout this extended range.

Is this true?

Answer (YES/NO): NO